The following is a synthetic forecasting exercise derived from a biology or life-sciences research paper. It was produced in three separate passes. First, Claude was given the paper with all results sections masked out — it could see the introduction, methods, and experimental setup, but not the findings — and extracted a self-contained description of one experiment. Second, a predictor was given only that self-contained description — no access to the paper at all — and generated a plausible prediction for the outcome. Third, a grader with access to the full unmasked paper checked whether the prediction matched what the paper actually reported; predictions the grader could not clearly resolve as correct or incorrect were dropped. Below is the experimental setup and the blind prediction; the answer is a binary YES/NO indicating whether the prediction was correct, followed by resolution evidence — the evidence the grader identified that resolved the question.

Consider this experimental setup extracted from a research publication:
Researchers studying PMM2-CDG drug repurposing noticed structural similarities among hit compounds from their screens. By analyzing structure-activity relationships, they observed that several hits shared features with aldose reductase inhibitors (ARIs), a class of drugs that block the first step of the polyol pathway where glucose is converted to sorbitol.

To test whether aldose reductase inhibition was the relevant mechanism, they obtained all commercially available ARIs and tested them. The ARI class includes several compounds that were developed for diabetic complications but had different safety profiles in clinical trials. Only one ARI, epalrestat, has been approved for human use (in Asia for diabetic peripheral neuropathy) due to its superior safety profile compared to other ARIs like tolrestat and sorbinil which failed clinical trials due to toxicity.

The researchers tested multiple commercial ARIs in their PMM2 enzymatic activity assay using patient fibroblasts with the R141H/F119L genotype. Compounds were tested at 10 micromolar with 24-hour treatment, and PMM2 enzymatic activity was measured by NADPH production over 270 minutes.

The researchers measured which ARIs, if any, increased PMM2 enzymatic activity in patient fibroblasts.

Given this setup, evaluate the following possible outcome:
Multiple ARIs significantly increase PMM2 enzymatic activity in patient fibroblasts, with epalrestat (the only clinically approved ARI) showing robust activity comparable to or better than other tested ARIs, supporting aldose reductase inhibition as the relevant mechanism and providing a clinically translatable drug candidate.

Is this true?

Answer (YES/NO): NO